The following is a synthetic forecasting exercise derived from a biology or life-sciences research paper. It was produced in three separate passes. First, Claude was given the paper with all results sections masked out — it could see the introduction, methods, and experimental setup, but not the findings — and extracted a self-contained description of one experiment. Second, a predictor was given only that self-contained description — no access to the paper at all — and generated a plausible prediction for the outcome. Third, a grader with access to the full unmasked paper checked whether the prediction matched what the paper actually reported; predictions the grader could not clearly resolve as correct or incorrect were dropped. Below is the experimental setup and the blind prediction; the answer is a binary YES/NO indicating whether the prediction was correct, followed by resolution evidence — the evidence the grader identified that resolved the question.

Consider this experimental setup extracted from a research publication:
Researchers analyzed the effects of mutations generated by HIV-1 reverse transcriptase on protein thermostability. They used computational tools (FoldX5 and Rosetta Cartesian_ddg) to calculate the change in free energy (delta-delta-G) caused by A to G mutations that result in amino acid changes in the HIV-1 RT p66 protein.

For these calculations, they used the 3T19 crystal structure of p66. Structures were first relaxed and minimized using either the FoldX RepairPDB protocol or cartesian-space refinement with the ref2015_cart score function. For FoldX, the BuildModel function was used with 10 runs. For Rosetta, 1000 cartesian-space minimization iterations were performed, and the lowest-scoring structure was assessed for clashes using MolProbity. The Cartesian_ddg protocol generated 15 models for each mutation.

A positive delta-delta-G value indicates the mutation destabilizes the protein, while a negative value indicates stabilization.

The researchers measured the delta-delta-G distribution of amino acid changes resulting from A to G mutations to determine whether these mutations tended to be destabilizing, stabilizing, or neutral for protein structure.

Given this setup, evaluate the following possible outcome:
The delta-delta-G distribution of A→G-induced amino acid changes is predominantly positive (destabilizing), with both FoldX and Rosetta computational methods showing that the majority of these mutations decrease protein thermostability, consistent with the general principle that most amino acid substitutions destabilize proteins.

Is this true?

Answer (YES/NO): NO